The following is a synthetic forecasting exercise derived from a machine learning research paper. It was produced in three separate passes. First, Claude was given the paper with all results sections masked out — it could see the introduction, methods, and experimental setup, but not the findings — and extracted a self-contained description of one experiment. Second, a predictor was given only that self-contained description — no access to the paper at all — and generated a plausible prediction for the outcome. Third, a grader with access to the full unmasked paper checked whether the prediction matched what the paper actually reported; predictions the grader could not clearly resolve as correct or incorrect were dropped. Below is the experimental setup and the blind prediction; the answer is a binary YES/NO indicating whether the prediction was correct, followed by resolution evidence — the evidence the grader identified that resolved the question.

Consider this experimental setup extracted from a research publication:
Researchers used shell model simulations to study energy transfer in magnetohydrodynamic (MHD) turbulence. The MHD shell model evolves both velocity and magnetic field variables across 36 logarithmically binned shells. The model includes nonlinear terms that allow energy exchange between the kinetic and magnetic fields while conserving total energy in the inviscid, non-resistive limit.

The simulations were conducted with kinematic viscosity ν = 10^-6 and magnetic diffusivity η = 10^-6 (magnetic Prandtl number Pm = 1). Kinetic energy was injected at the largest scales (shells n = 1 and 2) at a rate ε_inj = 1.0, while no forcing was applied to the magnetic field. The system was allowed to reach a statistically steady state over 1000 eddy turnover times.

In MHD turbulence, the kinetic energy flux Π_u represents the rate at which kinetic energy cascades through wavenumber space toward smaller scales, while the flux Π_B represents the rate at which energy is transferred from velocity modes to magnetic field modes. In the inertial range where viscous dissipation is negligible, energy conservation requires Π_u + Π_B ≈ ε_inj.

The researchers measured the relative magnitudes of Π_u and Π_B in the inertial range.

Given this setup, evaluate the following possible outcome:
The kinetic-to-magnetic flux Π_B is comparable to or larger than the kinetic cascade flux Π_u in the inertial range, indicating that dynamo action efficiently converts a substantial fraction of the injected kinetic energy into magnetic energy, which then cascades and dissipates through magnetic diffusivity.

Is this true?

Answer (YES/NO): YES